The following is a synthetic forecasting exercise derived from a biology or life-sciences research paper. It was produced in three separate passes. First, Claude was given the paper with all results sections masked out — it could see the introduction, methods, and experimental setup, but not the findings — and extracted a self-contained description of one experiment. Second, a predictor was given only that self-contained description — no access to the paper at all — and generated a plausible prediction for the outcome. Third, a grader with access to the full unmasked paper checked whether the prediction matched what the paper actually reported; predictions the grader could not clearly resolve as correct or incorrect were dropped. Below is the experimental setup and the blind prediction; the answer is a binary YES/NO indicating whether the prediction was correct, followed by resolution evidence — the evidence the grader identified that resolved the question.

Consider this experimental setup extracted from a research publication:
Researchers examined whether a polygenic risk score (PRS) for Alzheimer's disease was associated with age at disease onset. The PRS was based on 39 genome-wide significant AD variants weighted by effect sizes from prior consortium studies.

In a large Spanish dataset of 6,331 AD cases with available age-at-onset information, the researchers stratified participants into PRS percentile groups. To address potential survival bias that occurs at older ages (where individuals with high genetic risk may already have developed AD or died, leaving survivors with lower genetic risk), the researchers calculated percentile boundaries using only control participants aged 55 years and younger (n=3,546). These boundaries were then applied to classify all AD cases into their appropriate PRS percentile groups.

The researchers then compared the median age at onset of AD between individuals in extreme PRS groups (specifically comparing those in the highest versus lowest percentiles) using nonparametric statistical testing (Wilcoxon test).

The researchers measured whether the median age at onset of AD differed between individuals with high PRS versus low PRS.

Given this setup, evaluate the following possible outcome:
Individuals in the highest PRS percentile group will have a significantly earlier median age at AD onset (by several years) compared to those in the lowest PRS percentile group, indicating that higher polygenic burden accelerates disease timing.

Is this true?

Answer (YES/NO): YES